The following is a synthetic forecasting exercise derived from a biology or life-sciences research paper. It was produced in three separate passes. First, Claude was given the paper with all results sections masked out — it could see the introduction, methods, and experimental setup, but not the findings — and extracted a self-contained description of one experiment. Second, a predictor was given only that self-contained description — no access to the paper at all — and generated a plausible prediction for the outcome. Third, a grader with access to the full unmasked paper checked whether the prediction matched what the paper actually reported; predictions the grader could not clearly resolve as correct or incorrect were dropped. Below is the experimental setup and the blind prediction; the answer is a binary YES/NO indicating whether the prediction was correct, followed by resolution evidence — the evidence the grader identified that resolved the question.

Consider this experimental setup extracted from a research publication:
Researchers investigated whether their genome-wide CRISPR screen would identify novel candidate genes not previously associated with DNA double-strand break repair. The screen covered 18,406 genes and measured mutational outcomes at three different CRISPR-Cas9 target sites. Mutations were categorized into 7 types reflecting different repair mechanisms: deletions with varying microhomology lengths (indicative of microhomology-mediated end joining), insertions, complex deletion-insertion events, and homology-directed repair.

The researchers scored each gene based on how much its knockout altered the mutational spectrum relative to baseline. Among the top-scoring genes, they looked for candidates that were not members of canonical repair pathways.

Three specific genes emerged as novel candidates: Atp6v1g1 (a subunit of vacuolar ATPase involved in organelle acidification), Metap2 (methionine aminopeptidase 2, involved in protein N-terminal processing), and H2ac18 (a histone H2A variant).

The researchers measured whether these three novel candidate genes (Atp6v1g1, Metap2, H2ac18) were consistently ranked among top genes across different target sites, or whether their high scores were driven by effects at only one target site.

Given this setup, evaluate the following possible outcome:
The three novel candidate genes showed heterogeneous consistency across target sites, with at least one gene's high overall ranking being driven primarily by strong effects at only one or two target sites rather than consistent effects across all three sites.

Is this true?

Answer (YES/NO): YES